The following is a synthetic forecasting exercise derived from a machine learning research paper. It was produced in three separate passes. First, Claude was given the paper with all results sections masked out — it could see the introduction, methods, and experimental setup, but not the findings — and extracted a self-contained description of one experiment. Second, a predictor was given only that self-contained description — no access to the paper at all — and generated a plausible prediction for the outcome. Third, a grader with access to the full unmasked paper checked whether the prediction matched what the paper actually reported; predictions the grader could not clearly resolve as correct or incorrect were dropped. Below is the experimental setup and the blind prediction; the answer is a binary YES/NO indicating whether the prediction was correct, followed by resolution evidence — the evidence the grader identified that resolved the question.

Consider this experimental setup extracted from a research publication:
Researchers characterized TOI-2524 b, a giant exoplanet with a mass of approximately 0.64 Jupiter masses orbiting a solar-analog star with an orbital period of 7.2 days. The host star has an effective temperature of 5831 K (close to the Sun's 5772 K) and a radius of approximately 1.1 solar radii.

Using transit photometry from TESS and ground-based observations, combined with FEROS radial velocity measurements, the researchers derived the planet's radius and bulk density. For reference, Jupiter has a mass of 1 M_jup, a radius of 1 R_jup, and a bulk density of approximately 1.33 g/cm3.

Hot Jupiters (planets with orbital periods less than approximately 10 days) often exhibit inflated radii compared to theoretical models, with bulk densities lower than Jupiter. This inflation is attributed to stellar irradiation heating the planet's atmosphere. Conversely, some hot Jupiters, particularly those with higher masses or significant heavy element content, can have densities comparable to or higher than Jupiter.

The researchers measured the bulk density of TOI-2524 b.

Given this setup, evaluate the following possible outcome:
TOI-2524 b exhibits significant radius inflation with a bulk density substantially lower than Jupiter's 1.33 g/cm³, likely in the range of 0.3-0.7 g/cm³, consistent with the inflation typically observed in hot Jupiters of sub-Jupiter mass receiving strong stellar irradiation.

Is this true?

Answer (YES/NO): NO